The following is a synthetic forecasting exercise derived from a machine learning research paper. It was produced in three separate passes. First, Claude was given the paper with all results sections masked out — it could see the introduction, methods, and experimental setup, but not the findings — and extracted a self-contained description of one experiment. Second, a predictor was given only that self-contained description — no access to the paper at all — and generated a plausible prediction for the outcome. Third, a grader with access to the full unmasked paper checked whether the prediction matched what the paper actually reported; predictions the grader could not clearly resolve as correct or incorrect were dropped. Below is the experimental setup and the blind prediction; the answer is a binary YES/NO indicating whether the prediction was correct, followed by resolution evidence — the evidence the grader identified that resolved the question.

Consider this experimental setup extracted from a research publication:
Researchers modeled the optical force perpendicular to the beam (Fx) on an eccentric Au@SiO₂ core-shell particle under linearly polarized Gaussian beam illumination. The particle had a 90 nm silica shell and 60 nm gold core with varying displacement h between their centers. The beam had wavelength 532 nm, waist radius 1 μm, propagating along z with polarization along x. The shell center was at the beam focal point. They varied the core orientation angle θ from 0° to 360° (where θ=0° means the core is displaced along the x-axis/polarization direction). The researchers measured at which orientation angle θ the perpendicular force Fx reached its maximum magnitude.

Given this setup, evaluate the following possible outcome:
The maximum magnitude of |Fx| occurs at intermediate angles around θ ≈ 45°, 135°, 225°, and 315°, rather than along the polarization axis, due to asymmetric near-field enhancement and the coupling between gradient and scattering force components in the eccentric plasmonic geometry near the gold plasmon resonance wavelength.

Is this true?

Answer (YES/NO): NO